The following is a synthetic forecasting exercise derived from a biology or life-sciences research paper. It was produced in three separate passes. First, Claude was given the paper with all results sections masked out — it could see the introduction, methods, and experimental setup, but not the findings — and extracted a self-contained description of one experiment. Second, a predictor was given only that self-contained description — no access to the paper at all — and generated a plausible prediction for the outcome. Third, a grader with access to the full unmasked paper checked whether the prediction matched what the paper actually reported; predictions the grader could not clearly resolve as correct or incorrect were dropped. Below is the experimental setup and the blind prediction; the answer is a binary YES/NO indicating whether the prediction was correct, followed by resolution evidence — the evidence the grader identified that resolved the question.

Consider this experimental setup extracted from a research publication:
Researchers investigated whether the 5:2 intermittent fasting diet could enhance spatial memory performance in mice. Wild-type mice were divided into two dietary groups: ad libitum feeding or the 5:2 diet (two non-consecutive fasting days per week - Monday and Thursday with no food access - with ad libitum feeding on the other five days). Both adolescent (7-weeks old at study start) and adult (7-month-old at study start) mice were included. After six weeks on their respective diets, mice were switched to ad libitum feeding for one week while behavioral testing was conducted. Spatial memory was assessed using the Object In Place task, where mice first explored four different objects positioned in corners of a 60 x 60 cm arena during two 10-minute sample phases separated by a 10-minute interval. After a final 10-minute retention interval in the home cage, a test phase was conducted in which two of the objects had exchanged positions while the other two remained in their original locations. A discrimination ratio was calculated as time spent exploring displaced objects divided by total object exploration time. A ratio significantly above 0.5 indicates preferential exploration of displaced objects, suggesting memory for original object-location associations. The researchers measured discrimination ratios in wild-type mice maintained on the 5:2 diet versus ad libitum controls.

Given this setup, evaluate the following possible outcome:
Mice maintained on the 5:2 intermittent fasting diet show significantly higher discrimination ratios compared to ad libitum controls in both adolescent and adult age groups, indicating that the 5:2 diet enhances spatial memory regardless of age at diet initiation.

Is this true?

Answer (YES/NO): NO